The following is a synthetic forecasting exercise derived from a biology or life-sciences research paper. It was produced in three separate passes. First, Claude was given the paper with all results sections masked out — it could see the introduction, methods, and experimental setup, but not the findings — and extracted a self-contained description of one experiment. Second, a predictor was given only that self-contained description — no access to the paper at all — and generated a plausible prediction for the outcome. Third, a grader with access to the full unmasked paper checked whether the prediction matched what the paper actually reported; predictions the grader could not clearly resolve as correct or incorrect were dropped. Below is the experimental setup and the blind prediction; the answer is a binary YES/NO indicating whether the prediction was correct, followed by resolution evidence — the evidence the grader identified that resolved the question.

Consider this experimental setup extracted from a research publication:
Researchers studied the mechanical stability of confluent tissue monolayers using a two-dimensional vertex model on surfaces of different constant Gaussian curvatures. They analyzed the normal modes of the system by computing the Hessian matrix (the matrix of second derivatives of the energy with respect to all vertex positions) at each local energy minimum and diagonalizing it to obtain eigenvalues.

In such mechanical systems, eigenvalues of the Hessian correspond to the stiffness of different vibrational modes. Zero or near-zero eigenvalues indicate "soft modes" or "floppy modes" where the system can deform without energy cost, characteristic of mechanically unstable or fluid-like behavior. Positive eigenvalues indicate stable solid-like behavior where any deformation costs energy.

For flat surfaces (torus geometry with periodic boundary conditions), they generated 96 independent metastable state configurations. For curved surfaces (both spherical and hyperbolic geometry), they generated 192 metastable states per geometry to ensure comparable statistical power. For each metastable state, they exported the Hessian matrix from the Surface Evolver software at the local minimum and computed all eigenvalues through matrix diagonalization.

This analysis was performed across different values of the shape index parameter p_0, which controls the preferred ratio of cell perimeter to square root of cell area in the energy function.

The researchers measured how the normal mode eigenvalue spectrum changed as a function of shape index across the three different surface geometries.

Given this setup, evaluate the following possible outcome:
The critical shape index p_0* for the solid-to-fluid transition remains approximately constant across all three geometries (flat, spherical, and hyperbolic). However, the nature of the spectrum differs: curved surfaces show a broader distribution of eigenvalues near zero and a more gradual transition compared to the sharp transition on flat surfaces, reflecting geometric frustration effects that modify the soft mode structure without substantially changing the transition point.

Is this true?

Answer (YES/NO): NO